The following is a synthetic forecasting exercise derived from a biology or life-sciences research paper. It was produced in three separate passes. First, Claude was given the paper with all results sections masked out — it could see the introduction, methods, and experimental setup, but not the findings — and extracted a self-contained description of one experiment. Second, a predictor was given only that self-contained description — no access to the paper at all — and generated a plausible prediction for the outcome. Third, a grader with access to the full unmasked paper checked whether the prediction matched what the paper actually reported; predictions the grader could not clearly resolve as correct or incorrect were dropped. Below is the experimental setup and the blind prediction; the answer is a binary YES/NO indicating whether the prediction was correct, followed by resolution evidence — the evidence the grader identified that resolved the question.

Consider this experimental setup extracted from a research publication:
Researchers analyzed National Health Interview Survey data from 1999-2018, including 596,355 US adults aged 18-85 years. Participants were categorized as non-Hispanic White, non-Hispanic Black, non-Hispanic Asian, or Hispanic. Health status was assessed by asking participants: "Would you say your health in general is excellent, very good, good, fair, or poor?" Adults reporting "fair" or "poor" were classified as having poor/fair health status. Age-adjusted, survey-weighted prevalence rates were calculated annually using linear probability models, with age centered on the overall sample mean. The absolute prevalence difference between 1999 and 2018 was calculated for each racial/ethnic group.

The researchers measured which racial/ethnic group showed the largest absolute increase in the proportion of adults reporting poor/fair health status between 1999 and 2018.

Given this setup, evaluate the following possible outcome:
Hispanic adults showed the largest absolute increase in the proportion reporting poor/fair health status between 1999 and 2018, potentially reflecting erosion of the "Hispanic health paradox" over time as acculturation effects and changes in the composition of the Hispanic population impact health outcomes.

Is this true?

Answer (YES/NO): NO